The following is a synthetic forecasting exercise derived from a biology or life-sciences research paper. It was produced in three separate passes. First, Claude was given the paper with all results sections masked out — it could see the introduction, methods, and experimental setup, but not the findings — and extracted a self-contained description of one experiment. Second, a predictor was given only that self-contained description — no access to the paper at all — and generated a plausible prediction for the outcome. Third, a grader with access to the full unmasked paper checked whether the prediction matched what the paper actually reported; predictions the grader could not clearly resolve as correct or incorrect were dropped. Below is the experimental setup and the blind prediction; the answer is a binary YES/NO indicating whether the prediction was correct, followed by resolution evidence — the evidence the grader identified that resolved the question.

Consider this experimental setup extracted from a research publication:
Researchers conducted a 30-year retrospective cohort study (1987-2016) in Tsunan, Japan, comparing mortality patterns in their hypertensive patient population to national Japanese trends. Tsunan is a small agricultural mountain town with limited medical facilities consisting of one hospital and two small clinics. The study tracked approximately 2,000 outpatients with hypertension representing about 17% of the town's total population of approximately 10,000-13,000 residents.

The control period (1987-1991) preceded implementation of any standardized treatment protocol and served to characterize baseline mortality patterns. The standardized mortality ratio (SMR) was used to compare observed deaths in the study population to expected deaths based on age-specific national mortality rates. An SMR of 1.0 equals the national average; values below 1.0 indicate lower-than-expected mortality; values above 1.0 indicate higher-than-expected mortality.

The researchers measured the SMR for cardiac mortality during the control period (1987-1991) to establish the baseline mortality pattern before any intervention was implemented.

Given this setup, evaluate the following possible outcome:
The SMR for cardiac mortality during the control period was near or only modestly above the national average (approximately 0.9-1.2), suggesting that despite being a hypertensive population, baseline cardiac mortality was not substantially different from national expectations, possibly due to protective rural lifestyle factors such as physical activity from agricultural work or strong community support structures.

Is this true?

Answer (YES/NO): YES